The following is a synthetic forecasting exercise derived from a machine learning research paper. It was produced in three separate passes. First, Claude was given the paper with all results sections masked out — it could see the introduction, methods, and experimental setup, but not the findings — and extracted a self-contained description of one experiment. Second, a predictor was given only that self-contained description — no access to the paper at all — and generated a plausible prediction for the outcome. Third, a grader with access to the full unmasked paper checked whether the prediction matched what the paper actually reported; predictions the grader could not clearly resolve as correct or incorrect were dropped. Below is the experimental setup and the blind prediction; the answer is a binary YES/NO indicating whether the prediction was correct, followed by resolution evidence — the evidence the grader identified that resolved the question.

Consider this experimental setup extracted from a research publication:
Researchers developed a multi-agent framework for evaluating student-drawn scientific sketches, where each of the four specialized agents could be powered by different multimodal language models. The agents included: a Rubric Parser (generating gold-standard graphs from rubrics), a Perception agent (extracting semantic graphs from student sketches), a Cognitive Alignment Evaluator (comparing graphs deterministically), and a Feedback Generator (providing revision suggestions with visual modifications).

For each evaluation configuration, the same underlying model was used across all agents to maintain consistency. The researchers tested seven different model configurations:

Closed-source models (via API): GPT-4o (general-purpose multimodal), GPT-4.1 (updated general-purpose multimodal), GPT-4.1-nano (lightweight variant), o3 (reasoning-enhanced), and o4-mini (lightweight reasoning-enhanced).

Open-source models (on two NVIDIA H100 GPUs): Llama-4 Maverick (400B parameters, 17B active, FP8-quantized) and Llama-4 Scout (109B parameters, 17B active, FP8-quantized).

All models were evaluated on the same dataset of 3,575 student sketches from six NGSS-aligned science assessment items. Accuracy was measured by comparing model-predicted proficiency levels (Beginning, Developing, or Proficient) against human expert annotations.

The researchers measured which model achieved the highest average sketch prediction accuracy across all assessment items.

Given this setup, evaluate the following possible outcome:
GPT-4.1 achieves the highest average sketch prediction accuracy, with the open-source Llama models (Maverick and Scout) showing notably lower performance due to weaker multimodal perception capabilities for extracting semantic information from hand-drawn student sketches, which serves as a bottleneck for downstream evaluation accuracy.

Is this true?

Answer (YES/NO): YES